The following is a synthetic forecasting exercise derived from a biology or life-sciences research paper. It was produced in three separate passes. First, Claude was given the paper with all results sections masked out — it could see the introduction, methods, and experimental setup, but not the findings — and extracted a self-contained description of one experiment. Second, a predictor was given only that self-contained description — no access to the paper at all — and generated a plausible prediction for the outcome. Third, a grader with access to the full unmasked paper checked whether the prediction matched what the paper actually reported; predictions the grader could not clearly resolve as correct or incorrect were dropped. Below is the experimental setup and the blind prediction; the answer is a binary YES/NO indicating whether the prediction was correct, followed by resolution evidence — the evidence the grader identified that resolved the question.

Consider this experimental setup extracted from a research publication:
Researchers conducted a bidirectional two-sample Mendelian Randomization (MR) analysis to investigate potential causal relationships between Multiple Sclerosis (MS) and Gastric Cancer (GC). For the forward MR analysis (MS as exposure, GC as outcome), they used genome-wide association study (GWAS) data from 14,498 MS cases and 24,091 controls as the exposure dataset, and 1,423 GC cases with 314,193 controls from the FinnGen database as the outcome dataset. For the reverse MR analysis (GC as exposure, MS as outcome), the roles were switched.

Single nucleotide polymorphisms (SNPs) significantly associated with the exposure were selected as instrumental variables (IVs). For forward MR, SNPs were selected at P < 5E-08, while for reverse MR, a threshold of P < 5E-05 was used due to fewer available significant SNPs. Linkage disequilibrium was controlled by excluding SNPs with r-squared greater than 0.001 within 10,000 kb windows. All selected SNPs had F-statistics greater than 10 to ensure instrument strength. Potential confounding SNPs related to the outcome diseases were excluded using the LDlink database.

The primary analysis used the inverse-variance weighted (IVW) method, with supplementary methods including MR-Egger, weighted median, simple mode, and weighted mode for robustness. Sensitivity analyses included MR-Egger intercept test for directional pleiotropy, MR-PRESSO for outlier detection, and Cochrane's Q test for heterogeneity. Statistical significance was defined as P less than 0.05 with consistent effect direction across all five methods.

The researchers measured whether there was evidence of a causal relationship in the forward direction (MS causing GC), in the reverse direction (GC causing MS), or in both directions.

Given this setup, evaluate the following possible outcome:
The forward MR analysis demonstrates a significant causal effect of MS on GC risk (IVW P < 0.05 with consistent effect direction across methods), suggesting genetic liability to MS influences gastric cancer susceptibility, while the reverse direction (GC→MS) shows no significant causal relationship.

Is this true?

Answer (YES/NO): YES